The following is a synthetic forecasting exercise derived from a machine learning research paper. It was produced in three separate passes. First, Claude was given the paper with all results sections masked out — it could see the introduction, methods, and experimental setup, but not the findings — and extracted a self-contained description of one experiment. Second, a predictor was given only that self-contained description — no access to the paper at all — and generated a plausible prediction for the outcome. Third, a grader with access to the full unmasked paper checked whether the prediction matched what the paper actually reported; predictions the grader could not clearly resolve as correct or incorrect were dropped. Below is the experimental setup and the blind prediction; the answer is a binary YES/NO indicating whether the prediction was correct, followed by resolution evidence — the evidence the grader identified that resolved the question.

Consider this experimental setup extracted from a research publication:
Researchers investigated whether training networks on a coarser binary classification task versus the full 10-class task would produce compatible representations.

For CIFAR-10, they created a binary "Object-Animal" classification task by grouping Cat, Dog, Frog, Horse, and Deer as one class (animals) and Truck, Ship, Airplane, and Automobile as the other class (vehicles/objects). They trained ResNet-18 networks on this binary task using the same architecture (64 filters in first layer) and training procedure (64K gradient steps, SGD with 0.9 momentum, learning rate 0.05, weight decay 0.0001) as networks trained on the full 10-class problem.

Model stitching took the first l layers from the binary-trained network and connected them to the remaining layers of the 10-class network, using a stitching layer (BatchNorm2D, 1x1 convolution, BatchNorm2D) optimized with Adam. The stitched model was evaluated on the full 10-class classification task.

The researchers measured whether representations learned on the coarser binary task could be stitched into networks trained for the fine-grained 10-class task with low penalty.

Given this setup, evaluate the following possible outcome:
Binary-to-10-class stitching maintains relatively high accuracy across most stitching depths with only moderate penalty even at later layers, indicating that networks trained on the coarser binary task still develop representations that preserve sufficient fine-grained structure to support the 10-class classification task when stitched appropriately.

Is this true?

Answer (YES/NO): NO